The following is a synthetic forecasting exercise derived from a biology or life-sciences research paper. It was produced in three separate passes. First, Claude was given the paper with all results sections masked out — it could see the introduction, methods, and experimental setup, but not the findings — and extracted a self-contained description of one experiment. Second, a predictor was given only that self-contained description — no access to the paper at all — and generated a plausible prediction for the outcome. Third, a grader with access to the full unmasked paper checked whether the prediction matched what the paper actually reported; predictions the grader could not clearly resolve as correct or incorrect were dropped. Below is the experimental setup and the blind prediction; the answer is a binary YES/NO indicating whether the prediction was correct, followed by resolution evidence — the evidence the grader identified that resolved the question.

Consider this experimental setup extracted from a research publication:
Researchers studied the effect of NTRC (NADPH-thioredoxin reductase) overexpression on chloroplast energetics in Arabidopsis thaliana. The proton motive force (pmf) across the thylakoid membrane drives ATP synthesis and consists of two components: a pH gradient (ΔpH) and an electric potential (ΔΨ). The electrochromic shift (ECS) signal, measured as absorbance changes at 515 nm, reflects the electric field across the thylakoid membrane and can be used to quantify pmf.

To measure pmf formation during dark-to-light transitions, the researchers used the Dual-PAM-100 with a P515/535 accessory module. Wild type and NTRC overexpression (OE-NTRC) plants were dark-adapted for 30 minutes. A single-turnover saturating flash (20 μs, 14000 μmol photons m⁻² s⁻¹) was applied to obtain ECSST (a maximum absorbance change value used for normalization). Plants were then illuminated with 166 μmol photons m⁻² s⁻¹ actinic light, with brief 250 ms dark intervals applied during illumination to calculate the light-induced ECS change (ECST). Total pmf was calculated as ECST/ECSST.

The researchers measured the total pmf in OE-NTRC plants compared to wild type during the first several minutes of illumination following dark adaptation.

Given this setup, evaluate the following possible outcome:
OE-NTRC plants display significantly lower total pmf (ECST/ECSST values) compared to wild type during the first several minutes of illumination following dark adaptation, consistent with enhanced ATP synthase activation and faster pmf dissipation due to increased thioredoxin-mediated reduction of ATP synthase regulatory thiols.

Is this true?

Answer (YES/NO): NO